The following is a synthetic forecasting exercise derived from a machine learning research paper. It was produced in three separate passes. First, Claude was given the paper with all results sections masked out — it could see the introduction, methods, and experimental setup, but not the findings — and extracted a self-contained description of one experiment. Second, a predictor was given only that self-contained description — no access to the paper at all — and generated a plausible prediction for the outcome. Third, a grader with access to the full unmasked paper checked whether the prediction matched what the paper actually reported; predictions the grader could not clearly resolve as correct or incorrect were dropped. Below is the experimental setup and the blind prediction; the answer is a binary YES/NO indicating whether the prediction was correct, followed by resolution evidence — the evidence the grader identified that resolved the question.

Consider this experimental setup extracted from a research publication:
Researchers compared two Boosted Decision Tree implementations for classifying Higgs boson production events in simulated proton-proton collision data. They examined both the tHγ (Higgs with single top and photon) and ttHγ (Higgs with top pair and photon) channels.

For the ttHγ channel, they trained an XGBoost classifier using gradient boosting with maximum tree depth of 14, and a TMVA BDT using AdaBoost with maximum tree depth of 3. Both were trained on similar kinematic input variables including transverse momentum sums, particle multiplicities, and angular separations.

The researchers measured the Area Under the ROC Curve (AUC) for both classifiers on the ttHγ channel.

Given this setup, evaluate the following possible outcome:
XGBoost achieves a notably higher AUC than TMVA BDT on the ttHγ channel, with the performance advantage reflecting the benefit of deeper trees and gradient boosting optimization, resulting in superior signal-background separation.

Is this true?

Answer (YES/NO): NO